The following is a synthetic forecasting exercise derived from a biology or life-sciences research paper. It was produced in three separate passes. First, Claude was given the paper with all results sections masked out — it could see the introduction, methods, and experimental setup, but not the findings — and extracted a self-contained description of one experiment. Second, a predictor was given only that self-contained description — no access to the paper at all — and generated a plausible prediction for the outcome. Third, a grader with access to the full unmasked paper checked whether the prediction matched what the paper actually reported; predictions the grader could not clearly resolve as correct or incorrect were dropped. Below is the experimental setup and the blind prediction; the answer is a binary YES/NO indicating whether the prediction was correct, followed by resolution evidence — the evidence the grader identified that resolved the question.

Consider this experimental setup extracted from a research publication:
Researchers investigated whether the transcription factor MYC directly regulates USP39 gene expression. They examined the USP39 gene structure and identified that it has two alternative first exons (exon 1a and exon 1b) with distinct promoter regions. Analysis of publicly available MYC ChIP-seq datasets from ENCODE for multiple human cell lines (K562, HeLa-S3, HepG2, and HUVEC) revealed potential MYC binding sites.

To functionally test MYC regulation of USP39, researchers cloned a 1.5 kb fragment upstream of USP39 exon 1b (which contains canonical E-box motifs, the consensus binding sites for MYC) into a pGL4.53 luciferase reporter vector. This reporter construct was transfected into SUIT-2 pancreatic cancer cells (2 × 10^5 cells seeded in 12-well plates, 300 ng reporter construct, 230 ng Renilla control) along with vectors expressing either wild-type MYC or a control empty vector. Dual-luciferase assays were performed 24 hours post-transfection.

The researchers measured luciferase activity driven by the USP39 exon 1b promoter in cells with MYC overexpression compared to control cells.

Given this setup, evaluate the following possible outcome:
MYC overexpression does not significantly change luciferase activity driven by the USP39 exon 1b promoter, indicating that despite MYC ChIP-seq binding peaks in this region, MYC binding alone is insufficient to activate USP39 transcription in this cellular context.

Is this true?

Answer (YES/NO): NO